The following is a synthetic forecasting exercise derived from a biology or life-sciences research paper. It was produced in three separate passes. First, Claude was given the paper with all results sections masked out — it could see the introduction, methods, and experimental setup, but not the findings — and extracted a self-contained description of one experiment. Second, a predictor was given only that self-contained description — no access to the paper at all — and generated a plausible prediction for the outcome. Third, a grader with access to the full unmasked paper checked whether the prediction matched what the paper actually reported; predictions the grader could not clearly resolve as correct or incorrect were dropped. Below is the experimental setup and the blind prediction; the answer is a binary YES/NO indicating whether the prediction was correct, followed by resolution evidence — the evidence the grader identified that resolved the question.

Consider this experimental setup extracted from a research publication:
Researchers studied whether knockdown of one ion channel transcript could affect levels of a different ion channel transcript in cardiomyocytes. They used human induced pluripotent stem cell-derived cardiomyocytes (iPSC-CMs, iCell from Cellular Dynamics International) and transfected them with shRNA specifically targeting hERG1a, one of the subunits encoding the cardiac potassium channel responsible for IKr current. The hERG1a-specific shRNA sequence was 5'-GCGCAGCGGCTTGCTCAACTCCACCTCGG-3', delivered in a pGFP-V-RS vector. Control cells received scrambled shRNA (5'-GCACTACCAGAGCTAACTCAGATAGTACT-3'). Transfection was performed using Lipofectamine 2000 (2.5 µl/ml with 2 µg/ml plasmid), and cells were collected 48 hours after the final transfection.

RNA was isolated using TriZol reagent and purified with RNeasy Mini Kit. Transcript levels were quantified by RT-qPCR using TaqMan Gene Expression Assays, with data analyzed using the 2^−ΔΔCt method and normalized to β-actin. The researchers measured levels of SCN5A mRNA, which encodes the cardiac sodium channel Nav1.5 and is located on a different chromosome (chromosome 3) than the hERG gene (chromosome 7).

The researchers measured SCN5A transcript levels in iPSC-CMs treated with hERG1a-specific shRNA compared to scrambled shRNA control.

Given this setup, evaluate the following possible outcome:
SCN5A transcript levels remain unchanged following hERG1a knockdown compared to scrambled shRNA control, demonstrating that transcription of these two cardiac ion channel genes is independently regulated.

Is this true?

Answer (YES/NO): NO